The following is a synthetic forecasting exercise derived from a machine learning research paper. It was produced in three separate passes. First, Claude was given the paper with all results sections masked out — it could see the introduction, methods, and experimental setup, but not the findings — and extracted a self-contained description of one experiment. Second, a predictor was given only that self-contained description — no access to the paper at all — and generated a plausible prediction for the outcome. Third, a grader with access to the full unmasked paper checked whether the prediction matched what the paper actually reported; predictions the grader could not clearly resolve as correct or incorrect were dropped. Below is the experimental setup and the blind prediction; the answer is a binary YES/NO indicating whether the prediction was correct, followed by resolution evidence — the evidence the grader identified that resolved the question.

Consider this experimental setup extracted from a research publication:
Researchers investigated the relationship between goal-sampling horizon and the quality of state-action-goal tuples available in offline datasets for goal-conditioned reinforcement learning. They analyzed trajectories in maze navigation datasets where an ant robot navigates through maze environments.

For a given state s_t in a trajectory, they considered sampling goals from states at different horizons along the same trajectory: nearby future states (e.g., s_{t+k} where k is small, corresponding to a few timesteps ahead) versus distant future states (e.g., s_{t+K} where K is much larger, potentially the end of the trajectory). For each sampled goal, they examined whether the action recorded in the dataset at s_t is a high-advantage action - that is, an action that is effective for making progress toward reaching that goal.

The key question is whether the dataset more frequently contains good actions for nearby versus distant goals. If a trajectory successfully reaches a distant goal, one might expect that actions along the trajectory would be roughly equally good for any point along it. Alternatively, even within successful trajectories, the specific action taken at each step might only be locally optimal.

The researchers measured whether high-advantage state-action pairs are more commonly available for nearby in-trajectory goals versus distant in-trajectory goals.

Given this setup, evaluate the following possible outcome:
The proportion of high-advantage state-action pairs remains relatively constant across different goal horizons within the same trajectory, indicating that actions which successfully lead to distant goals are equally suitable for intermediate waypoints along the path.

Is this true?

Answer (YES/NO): NO